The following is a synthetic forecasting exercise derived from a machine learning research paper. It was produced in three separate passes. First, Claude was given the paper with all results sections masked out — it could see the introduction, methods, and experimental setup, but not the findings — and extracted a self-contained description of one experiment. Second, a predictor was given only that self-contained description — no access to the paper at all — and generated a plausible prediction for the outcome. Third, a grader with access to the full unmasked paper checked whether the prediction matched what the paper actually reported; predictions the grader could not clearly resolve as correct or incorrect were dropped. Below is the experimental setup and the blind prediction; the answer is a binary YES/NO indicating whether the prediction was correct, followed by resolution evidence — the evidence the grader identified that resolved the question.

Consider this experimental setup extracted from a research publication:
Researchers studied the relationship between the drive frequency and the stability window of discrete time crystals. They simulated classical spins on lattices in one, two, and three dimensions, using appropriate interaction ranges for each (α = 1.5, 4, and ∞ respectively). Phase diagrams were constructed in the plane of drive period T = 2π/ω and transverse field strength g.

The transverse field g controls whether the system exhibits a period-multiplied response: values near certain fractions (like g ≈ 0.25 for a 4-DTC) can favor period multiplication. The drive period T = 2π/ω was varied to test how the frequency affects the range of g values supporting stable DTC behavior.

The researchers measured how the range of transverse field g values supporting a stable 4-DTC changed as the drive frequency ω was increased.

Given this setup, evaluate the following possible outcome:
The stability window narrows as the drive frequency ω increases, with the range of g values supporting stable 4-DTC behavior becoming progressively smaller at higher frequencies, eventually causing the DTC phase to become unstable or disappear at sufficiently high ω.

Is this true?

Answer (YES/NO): NO